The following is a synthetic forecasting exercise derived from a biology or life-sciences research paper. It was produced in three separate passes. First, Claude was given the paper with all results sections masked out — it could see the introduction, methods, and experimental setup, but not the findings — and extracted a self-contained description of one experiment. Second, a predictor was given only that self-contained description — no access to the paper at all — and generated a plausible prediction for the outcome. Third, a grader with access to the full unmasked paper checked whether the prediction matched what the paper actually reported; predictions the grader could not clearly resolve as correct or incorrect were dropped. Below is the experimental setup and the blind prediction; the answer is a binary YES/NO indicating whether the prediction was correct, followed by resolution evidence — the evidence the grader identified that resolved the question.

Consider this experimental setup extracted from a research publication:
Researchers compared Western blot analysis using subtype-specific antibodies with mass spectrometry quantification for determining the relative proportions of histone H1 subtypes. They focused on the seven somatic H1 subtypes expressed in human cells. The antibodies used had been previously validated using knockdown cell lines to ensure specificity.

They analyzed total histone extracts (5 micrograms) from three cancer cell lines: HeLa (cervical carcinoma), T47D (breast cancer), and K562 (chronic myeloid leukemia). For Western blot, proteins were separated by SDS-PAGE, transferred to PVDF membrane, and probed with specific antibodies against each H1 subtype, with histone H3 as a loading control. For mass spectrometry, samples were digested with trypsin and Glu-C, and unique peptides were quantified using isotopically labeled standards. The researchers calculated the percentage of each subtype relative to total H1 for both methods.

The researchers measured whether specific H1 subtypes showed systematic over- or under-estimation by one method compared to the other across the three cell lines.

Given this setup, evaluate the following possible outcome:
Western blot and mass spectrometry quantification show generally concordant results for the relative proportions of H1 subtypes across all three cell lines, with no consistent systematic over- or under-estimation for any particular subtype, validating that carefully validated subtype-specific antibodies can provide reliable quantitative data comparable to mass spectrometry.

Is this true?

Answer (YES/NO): NO